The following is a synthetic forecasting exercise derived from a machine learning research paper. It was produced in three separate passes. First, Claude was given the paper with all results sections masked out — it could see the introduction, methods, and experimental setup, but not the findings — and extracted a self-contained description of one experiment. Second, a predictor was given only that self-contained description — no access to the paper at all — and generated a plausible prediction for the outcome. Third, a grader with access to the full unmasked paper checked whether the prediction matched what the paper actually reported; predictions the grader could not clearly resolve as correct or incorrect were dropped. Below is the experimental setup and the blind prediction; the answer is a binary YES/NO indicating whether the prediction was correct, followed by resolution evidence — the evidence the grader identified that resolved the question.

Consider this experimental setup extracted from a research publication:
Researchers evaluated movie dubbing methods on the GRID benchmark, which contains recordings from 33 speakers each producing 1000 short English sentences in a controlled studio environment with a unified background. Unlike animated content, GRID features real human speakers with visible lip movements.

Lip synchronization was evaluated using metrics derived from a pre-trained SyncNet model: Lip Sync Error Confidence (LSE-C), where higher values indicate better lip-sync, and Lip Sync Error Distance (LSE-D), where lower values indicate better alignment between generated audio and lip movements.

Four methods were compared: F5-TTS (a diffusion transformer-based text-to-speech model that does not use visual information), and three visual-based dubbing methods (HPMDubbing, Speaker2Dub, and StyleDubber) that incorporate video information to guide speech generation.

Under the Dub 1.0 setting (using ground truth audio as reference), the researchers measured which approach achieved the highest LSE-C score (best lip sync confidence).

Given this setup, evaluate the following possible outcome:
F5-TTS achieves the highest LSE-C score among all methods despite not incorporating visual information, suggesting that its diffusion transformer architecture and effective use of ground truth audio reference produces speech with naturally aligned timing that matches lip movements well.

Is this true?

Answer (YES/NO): NO